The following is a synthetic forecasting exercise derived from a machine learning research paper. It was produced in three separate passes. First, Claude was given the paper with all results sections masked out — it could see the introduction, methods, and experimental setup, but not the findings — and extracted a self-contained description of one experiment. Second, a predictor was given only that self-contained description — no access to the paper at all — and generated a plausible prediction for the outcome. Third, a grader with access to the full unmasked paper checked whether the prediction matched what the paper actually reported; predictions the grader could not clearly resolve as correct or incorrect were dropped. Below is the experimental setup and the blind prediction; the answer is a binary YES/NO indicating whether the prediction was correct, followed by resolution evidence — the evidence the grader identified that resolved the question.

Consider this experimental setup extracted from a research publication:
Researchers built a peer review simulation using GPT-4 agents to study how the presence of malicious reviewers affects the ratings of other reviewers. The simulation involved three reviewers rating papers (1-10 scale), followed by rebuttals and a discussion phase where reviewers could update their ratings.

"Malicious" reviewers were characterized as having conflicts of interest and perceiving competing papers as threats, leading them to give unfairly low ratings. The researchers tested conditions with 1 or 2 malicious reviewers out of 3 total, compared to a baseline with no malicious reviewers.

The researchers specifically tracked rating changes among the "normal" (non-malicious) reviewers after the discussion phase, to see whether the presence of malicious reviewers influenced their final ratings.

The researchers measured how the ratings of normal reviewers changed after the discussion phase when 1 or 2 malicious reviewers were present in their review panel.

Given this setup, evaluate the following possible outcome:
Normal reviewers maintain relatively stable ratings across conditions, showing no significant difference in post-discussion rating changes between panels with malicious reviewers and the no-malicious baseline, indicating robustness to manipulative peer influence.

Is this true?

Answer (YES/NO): NO